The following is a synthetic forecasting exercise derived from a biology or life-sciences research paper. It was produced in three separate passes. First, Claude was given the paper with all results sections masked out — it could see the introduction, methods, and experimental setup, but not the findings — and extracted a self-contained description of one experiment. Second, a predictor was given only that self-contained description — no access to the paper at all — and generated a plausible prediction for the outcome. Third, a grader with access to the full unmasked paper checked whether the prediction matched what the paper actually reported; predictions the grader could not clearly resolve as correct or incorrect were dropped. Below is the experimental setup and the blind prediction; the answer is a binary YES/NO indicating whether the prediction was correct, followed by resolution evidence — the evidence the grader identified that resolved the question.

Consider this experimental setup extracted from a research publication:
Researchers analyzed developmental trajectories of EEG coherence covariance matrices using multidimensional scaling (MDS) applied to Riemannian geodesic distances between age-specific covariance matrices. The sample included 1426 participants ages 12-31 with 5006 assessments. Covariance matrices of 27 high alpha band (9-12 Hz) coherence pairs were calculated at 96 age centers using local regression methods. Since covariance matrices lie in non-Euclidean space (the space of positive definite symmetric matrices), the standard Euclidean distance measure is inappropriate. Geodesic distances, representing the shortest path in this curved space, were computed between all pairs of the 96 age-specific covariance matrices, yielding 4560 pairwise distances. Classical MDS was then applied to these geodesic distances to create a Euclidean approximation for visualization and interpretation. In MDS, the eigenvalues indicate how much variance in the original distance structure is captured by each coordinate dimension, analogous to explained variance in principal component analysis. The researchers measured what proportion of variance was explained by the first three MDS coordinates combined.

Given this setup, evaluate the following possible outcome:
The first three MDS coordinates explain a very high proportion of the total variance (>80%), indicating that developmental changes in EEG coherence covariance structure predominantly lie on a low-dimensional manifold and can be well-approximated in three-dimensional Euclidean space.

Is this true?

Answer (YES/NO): NO